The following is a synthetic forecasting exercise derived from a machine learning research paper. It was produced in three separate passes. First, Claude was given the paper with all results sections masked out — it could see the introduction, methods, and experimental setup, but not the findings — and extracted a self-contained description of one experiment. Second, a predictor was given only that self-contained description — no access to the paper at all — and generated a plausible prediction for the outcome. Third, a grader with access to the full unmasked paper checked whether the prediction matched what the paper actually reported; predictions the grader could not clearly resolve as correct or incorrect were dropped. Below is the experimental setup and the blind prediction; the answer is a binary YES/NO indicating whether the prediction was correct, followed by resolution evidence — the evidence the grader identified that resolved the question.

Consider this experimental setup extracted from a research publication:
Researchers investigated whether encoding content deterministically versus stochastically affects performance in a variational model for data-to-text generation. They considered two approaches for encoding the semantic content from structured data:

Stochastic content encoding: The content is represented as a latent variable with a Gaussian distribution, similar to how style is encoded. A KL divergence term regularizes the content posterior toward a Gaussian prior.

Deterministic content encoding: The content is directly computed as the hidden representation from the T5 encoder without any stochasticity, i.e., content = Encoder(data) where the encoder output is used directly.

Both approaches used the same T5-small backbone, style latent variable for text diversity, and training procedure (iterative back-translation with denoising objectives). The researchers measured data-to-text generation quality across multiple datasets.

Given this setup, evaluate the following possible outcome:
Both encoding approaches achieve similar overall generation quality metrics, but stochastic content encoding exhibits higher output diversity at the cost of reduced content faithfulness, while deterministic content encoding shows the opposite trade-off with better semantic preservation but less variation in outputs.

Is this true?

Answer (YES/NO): NO